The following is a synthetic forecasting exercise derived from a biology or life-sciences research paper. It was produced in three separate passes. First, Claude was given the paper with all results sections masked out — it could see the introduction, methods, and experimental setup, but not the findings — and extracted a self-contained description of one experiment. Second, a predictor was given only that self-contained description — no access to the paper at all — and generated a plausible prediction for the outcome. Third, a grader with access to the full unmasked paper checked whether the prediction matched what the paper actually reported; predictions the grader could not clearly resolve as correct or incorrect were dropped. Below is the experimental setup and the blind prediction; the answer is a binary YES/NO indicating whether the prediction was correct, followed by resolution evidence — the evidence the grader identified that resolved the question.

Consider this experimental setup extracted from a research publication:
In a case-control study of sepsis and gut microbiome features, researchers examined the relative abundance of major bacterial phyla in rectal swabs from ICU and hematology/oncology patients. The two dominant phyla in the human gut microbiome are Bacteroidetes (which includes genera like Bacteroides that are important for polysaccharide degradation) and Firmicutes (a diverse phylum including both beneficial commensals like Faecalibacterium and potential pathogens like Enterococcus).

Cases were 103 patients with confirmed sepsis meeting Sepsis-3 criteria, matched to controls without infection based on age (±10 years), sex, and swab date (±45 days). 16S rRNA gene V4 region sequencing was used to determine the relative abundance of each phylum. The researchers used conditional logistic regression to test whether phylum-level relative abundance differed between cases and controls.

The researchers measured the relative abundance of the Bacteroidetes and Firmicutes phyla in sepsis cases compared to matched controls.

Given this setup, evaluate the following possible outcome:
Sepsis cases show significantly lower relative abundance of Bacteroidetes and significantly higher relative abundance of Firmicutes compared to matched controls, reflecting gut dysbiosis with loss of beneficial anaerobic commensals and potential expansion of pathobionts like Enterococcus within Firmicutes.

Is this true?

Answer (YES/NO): NO